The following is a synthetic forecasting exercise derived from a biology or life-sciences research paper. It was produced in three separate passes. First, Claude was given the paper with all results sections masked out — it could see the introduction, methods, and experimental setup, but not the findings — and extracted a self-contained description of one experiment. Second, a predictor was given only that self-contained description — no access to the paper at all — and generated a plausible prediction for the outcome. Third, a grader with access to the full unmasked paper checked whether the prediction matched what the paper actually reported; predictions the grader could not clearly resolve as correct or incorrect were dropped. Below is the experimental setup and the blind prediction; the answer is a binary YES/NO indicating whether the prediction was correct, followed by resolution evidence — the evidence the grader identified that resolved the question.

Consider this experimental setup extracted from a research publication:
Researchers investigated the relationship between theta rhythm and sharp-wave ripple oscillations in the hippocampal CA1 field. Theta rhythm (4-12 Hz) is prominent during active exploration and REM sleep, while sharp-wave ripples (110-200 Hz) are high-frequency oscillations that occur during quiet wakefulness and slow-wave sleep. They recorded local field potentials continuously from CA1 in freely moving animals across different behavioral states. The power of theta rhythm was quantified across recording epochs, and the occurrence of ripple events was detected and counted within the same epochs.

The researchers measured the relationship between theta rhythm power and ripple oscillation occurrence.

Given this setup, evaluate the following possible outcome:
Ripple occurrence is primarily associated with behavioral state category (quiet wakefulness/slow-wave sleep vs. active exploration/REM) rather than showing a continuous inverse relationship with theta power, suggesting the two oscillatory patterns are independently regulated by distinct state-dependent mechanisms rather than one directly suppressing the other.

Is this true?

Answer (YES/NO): NO